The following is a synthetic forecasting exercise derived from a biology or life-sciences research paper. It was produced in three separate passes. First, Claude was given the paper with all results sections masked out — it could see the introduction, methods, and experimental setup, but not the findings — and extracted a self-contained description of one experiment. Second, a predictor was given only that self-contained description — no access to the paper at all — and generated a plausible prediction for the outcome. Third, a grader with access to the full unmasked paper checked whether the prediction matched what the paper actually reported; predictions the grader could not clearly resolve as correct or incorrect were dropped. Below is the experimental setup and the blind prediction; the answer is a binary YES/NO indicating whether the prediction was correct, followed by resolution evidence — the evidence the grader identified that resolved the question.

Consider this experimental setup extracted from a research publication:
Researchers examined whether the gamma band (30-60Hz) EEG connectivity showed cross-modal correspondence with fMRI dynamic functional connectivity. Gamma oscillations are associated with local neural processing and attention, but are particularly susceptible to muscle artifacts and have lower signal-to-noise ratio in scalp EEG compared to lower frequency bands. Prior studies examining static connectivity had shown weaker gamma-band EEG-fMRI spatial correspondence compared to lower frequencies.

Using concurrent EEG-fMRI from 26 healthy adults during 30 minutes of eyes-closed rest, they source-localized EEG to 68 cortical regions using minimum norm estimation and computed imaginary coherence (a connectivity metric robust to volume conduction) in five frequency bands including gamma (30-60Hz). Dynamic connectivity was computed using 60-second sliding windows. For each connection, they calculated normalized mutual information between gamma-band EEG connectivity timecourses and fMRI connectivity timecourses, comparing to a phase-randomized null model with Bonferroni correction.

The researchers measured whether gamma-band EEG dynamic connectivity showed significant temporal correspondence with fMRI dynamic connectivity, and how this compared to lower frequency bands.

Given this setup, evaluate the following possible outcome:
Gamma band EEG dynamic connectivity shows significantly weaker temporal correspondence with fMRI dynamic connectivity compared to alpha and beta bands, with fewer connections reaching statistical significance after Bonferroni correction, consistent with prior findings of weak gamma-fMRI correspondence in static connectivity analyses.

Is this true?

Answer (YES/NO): NO